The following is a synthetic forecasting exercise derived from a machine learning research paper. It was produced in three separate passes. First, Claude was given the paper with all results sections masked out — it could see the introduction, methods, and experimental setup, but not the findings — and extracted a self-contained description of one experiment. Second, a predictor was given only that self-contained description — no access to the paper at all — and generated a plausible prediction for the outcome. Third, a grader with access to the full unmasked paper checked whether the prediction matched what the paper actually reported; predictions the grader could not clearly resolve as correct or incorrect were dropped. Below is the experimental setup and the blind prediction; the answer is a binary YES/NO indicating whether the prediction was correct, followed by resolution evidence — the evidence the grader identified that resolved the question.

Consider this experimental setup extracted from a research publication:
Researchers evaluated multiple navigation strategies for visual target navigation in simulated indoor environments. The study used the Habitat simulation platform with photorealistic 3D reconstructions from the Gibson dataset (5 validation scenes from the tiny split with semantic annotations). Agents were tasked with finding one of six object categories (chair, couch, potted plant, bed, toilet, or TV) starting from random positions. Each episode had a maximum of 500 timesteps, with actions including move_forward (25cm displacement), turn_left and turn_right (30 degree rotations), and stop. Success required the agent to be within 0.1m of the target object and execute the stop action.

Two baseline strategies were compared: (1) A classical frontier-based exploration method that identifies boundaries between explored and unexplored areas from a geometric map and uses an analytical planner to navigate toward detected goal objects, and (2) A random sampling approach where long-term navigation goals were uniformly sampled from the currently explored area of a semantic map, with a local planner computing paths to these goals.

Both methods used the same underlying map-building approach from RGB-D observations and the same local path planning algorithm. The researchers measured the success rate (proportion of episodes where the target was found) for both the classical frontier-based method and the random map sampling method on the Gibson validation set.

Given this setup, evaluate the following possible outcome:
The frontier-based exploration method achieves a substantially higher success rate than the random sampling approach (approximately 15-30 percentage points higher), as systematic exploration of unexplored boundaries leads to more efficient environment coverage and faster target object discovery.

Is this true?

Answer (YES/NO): NO